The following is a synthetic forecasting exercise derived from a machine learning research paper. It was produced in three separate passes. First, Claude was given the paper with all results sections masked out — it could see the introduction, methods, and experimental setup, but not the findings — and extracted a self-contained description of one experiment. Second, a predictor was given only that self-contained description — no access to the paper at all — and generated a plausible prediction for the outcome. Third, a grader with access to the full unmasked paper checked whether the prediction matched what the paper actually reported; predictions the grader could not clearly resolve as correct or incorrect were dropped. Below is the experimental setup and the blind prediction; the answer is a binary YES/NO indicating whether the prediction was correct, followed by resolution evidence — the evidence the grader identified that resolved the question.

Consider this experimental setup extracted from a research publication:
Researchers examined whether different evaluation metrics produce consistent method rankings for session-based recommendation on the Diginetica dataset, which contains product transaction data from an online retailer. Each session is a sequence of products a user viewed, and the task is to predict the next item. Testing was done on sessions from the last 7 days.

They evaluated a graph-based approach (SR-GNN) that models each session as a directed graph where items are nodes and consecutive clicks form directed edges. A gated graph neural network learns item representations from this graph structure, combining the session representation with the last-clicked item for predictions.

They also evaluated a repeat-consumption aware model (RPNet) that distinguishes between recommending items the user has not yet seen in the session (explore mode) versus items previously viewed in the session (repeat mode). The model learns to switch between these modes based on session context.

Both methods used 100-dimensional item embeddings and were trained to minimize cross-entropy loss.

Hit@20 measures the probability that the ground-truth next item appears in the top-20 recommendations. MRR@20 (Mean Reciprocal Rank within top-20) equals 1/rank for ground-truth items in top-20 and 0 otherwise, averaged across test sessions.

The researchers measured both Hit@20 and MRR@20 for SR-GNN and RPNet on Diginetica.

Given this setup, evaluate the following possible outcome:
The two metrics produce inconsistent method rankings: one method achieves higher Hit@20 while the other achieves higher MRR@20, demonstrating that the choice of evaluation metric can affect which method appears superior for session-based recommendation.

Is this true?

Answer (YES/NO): YES